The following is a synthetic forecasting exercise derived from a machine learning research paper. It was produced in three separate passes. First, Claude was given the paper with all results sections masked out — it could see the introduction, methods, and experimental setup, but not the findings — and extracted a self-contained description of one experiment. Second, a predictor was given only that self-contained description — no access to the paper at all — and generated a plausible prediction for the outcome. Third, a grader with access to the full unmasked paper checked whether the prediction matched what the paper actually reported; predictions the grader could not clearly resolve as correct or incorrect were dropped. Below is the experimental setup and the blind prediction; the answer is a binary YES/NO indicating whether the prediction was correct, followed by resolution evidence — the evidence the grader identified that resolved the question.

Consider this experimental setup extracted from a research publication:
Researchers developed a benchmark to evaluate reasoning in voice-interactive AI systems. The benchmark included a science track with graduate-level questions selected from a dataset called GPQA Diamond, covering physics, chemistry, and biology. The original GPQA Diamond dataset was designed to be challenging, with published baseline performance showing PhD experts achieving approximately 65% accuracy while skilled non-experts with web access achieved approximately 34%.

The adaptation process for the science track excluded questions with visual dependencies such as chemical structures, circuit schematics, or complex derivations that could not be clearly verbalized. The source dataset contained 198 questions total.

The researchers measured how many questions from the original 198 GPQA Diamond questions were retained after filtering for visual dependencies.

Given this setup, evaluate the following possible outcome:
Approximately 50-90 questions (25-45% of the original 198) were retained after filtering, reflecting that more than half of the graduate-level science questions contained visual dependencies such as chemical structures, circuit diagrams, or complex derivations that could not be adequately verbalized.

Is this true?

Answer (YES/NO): NO